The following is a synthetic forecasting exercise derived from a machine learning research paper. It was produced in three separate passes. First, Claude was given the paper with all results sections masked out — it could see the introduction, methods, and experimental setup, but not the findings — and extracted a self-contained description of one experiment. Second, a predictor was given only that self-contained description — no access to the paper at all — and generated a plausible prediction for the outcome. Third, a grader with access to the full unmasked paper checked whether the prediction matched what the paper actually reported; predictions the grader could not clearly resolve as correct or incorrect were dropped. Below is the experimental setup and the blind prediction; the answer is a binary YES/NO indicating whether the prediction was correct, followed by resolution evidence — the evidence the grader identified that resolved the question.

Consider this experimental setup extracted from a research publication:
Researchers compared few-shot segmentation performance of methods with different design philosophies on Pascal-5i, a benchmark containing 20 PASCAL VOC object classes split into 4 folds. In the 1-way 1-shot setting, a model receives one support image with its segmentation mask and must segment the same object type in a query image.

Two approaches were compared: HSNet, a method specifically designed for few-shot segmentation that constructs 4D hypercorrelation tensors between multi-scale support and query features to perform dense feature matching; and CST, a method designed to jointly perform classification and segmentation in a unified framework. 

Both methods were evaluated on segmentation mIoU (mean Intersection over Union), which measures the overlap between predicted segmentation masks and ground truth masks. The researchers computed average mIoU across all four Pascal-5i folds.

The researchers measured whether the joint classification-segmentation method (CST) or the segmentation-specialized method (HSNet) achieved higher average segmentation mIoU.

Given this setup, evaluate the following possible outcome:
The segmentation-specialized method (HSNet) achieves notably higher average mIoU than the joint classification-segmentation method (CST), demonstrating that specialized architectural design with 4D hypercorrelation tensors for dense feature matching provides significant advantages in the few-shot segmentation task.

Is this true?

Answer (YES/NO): NO